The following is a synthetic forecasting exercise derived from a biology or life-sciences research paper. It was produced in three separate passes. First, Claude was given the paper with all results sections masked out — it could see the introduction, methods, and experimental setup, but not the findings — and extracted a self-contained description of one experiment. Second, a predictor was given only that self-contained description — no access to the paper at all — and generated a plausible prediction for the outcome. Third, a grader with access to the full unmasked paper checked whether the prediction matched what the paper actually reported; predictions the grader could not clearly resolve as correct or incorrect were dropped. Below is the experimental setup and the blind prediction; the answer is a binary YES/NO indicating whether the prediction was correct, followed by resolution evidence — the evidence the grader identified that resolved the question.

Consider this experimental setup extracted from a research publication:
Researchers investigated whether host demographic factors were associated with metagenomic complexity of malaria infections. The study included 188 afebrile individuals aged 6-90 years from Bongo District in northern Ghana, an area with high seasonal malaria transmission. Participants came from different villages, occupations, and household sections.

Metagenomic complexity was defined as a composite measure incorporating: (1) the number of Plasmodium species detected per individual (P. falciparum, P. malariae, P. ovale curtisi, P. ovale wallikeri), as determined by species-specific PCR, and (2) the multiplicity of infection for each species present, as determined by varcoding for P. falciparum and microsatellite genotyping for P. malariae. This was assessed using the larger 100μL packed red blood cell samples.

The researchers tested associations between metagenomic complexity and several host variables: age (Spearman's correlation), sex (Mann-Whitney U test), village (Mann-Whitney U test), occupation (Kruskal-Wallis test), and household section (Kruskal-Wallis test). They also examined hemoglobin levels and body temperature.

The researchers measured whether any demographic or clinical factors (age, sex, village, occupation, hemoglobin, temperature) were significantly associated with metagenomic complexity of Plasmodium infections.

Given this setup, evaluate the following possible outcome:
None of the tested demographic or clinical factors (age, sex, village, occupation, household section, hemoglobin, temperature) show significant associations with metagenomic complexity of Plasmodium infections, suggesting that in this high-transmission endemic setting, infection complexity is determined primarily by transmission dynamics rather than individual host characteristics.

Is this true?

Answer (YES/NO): YES